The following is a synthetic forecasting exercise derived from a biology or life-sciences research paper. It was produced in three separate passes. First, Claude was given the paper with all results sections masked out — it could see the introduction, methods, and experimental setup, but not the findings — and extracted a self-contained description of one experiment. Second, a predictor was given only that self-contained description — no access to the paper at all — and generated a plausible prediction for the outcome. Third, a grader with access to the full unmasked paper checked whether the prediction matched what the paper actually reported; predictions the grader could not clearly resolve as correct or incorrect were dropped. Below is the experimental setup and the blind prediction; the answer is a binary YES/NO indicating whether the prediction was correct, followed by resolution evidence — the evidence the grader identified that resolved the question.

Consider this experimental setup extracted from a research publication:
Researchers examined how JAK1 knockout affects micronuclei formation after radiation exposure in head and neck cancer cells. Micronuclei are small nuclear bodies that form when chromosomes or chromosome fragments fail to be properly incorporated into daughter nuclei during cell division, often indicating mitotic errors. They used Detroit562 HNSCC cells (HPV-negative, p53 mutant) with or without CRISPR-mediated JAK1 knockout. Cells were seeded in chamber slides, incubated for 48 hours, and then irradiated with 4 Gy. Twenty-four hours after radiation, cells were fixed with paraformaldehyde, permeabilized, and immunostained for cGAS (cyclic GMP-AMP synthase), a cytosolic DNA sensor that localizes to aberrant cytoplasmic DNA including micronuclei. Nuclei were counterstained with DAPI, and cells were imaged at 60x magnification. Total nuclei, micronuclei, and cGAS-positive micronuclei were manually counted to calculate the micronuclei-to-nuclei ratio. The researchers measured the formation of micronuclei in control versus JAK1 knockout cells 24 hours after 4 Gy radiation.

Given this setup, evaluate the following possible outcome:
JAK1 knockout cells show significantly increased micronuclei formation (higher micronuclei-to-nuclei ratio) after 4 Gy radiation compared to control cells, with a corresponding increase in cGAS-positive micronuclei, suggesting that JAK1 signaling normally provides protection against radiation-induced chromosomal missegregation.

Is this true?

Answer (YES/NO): NO